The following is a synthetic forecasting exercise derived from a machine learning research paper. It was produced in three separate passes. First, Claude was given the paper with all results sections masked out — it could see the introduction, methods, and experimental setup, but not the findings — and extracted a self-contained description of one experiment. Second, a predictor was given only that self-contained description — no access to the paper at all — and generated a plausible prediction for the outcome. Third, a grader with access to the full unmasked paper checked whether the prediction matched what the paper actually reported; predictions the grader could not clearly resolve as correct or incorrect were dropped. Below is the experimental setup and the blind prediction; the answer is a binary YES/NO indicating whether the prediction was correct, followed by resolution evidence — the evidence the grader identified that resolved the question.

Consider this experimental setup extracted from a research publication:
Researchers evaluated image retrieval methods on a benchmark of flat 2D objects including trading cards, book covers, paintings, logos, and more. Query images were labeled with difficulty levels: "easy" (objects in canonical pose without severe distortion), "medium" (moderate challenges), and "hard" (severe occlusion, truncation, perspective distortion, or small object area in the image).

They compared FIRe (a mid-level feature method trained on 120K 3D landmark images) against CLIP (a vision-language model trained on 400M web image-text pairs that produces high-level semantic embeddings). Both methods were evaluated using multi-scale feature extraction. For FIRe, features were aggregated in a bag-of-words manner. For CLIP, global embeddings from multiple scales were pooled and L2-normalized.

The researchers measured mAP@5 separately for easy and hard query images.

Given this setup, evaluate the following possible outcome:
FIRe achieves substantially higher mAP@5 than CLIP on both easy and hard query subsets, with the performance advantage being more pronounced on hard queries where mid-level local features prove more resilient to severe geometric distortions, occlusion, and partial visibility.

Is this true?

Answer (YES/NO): NO